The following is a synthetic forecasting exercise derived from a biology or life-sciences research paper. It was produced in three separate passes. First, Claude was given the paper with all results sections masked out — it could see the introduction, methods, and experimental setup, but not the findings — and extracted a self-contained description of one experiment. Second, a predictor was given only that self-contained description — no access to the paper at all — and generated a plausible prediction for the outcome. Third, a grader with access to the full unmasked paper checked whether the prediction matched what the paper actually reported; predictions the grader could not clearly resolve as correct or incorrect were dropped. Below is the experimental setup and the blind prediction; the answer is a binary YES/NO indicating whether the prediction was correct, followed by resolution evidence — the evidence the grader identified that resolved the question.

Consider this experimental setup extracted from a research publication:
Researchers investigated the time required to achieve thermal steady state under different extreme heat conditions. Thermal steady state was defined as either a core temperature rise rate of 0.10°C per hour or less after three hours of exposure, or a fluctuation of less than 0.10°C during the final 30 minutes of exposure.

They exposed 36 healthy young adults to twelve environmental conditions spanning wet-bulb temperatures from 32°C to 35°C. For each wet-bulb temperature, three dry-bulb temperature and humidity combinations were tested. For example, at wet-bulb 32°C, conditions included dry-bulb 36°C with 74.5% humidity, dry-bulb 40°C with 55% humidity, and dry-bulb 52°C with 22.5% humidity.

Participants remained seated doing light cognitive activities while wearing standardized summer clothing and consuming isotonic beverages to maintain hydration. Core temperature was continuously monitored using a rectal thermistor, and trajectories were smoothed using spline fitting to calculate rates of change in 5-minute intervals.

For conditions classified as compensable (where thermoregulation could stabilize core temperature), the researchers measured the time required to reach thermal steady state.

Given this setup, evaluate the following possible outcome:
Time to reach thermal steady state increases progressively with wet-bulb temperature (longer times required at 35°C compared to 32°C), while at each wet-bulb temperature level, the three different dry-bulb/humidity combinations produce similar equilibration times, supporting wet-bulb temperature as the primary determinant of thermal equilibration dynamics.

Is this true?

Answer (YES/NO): NO